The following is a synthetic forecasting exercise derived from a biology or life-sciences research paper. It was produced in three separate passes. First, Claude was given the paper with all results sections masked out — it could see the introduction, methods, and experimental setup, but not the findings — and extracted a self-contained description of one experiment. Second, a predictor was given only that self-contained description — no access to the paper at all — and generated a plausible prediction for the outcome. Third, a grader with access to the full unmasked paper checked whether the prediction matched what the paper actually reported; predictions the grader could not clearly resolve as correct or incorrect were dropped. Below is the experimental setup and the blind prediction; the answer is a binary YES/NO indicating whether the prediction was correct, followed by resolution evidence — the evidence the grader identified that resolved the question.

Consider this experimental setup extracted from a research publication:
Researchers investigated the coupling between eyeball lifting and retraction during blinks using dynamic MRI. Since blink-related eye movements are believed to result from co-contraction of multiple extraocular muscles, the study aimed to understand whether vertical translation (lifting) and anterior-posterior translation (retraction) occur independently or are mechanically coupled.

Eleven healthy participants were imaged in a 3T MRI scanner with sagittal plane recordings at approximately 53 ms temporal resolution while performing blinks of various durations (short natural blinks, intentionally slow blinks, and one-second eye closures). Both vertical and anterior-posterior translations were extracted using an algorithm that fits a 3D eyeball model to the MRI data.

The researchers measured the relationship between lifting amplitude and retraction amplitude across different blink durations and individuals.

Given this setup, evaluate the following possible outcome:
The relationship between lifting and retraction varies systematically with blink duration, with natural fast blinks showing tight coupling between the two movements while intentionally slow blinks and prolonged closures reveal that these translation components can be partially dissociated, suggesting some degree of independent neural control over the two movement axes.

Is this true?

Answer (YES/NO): NO